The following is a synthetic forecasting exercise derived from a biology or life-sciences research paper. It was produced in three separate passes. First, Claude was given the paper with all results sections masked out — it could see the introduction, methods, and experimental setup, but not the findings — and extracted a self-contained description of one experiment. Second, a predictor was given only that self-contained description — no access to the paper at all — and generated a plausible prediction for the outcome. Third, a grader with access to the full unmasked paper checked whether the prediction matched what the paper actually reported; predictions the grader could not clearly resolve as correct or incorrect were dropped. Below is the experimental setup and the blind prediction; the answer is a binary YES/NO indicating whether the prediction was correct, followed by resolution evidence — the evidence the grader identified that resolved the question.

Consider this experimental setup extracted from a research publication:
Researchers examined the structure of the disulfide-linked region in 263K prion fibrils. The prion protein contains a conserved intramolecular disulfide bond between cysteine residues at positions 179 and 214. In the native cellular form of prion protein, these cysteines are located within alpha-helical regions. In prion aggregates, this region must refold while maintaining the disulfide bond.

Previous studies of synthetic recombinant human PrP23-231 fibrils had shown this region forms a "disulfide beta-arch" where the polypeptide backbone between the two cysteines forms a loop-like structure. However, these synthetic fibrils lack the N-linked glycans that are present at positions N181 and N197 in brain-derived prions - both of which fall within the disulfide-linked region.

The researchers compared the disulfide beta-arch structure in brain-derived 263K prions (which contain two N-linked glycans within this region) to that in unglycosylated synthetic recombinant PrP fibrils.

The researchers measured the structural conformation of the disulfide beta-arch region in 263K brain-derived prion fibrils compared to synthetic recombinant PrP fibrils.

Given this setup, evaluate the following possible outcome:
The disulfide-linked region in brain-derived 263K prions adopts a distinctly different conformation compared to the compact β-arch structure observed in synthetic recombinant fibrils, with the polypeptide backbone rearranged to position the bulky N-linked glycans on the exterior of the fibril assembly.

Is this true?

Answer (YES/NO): YES